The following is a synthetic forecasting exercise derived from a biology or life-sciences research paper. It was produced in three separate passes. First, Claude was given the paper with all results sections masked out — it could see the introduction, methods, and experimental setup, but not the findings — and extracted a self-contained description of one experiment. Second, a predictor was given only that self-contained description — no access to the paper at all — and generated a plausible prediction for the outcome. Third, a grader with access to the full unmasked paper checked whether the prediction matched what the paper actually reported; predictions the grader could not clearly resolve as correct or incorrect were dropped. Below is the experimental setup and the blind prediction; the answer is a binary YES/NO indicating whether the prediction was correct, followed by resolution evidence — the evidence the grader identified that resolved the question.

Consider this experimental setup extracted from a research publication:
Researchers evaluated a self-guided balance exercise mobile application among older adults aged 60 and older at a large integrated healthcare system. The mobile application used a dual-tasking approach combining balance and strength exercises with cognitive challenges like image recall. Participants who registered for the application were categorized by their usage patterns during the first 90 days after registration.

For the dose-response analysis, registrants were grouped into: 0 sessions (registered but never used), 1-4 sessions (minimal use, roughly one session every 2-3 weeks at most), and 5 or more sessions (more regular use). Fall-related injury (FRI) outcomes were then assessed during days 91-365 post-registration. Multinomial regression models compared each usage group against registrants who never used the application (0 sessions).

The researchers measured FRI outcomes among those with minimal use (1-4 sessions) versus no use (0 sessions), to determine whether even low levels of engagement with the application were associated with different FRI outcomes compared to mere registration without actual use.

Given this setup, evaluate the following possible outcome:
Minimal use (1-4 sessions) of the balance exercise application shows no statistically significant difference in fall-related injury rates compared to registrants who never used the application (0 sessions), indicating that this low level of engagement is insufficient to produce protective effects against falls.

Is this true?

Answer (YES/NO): YES